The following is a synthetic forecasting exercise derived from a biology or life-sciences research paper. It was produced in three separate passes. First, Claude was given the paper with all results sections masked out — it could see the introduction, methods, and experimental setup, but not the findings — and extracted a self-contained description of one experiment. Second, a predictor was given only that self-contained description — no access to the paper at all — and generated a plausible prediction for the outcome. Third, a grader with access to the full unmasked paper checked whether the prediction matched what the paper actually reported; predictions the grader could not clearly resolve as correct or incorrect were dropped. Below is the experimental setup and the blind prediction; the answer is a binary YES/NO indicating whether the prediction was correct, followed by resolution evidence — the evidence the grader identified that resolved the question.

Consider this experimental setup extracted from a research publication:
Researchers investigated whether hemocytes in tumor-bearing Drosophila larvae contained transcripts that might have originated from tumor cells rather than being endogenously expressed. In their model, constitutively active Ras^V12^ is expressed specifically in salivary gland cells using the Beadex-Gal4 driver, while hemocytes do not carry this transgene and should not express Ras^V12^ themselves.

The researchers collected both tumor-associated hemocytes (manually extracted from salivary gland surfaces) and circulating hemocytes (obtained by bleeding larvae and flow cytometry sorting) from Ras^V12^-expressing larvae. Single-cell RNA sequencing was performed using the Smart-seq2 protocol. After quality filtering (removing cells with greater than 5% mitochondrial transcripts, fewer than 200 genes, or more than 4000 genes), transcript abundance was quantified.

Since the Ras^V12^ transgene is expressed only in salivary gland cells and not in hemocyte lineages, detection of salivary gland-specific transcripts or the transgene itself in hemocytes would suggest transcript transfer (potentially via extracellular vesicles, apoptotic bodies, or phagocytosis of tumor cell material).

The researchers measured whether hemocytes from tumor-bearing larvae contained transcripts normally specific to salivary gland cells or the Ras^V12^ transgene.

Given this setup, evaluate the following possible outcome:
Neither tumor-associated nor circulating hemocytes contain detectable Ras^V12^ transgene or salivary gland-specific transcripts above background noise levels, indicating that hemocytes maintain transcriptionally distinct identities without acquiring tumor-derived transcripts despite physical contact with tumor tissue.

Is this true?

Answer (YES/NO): NO